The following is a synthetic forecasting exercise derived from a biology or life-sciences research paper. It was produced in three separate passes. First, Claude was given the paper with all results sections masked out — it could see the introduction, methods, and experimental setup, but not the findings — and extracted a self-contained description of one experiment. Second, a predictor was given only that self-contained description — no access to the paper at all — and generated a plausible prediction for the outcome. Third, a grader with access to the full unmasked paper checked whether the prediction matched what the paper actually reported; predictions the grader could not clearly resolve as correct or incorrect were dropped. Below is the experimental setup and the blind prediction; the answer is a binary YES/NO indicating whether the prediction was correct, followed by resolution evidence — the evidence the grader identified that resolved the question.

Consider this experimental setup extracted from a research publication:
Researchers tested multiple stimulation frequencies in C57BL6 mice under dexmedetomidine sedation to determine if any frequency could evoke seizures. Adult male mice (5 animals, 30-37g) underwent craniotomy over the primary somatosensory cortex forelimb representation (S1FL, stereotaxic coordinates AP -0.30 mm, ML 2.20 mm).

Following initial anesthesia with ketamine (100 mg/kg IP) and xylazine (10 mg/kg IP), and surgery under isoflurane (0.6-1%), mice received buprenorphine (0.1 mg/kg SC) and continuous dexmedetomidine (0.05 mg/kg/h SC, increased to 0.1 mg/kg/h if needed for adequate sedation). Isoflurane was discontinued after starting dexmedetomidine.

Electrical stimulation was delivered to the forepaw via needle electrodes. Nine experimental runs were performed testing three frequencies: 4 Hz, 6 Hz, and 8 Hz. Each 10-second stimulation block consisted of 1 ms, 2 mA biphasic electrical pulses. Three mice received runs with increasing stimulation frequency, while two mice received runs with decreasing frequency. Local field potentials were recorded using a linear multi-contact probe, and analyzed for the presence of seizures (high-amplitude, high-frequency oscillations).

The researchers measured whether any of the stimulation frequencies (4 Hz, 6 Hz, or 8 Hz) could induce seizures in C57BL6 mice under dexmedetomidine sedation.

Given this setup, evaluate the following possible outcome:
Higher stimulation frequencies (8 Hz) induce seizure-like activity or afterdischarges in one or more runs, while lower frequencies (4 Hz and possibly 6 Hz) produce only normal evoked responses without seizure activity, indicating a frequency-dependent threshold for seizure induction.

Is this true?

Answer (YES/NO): NO